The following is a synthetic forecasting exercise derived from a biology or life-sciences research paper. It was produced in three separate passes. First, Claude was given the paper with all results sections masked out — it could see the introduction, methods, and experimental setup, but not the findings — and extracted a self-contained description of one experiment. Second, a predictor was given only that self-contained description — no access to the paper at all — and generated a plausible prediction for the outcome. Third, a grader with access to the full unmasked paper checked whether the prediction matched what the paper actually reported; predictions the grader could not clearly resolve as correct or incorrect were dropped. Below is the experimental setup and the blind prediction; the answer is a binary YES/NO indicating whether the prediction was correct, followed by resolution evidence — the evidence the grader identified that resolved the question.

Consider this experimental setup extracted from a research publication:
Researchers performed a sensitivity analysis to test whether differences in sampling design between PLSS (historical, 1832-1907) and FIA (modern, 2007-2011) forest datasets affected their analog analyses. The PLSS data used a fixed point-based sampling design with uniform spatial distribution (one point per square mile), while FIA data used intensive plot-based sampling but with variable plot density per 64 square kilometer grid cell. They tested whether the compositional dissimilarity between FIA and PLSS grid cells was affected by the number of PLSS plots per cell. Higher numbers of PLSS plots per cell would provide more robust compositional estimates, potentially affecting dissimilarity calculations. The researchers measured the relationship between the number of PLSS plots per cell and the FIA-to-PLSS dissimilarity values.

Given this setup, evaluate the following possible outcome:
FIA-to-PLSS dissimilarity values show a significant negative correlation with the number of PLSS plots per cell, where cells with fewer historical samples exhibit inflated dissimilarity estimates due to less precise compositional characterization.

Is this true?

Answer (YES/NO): NO